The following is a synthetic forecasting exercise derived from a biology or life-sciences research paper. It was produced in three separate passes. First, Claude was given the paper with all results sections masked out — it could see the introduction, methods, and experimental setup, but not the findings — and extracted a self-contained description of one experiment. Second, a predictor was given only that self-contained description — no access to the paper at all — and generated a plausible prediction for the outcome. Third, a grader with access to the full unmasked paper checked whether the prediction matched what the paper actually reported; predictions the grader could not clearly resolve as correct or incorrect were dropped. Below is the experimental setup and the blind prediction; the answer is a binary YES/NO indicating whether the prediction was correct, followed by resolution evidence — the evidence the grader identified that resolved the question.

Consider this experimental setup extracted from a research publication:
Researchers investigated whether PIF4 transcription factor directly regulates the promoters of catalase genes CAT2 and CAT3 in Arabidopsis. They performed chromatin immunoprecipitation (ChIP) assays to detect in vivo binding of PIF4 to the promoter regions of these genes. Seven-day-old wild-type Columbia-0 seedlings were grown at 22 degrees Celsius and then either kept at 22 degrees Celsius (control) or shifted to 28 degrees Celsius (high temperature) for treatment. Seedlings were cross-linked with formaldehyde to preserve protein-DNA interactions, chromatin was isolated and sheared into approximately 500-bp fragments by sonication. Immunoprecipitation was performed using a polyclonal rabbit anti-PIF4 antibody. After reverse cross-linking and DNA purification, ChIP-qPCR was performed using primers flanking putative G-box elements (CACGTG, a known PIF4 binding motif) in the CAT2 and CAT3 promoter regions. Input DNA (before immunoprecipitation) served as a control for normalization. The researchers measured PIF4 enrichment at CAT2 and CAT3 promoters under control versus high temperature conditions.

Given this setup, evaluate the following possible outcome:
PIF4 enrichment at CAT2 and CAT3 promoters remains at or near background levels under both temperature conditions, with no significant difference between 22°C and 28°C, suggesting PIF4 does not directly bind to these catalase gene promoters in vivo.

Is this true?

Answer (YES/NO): NO